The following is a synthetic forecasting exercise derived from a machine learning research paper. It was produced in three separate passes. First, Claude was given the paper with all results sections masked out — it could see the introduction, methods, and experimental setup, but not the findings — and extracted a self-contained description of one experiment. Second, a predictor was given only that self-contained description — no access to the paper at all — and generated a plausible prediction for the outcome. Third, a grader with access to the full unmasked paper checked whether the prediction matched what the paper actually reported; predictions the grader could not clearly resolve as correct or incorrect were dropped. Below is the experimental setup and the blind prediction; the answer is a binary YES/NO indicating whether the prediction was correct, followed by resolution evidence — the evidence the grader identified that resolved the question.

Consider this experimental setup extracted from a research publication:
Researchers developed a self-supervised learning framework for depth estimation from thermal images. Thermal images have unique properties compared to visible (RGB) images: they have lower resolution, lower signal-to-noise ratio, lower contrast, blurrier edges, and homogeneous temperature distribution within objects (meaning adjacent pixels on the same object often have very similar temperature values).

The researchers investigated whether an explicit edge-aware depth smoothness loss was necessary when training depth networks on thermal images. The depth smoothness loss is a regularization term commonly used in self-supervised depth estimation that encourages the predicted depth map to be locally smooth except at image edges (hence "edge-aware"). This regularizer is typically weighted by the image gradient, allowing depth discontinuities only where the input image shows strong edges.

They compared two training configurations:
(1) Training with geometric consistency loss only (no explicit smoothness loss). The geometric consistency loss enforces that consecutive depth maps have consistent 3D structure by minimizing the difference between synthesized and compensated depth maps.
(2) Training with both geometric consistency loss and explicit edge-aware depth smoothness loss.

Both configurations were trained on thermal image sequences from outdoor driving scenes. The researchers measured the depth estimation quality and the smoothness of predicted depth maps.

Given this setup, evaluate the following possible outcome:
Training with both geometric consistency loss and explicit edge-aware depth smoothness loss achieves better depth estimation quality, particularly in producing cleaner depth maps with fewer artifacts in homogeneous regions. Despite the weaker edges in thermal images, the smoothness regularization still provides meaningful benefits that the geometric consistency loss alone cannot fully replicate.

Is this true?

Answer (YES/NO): NO